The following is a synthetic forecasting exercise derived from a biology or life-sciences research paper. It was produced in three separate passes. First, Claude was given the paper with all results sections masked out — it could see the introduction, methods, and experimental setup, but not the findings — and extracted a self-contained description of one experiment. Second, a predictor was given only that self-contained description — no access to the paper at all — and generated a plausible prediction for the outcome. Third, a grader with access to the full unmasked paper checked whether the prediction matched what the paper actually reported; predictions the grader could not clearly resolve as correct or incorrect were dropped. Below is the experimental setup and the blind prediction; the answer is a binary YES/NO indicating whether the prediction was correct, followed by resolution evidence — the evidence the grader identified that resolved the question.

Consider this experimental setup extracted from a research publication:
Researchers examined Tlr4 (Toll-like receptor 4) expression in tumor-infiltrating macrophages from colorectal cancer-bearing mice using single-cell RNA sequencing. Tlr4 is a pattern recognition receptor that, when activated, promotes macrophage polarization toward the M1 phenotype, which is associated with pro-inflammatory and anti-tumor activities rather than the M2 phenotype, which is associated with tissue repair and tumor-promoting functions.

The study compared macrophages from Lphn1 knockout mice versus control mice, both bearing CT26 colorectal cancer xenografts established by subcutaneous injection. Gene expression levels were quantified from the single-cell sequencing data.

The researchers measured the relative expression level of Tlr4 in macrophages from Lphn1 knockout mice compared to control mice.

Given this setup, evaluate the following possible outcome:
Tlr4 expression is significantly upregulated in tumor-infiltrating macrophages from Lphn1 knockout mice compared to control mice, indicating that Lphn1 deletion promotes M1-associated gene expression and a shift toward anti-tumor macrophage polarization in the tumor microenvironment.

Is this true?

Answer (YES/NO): YES